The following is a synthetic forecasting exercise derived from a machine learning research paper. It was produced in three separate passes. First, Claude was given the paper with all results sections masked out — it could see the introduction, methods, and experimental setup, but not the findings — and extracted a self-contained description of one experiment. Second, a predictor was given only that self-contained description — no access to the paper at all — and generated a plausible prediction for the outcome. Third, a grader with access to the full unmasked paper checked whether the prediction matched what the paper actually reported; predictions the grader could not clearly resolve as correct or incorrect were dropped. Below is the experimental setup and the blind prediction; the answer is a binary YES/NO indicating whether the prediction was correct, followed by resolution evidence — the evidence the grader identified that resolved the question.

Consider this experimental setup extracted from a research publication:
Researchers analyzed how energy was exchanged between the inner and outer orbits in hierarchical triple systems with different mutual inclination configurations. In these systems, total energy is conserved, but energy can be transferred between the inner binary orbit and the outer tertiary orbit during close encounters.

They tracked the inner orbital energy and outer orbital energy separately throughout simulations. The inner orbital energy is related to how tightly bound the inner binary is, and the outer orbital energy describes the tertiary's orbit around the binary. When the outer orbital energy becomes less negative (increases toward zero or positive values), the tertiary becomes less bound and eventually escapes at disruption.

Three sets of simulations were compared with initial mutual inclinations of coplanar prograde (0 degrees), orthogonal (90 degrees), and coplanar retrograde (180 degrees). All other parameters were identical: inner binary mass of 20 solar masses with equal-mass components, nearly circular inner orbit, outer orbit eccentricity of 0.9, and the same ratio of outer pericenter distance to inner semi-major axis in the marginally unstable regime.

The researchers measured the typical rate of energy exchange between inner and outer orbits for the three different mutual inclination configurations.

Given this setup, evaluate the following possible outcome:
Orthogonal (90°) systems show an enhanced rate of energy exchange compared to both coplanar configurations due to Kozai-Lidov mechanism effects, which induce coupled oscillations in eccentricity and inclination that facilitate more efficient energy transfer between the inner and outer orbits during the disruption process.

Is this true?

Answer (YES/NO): YES